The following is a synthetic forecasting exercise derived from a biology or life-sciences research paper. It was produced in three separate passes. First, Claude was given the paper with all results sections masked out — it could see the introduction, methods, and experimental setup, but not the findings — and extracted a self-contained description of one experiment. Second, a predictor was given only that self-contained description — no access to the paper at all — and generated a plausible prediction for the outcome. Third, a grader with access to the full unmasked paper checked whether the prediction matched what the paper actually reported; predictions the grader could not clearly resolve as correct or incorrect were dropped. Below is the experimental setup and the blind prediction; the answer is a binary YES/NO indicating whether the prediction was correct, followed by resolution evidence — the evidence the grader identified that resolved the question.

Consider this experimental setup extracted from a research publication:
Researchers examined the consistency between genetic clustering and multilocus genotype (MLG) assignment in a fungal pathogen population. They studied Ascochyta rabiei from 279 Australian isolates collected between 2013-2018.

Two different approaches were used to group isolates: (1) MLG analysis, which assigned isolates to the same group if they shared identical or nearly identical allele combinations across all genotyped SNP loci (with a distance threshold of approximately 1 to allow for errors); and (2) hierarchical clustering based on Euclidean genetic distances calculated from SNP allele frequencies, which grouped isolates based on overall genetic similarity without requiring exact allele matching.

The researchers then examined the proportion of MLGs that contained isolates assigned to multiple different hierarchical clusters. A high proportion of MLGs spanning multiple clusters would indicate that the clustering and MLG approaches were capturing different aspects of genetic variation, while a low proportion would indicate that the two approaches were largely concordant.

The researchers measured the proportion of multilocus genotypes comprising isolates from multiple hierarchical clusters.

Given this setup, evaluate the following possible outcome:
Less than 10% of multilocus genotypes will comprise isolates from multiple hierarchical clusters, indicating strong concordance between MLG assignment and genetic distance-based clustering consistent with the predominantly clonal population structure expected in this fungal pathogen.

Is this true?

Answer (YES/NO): YES